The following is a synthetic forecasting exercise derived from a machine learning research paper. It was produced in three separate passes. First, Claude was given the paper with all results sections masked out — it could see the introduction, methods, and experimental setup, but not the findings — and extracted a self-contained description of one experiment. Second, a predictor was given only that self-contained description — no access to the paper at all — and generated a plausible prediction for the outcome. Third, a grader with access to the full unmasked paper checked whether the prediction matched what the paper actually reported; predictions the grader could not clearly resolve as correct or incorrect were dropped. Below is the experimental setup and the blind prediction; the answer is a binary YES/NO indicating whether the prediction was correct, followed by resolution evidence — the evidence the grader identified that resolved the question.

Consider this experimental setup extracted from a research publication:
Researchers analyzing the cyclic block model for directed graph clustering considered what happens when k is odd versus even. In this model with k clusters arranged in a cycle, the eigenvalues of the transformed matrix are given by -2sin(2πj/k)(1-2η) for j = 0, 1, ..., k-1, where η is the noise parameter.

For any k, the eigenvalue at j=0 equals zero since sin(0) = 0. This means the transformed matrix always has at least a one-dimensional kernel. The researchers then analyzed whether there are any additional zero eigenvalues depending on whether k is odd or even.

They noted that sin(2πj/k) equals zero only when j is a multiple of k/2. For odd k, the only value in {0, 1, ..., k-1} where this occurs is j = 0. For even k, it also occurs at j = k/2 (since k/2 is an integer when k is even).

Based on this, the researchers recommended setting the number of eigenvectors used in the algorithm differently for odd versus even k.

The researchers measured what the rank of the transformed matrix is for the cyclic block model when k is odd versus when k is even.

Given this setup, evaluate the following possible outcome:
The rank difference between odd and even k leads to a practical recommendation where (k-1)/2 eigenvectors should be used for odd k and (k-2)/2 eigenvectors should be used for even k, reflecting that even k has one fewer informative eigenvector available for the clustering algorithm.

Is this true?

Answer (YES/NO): NO